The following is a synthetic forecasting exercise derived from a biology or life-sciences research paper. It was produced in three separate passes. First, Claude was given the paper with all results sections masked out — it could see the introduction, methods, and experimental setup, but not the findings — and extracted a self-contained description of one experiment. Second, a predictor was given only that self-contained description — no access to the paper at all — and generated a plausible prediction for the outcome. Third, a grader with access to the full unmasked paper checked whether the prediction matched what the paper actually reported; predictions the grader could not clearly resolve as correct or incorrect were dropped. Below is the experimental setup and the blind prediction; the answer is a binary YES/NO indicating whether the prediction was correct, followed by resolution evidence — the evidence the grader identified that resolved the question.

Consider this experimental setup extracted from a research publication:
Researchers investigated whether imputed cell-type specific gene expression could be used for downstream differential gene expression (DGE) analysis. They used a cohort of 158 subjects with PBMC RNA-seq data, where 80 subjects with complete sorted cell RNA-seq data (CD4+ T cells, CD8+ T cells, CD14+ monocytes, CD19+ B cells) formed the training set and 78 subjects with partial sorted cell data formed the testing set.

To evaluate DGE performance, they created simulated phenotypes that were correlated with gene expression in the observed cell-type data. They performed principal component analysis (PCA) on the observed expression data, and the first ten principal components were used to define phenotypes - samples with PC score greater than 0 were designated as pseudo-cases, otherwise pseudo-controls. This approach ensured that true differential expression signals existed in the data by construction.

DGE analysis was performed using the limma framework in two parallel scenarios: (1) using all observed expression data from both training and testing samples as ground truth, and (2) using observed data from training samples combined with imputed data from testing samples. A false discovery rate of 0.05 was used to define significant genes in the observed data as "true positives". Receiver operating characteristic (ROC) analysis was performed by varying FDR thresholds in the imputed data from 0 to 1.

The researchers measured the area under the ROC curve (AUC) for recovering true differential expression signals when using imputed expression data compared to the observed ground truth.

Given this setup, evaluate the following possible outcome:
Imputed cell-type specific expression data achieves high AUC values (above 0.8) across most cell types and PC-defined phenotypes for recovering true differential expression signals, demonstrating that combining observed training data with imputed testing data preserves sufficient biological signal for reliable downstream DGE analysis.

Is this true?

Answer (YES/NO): NO